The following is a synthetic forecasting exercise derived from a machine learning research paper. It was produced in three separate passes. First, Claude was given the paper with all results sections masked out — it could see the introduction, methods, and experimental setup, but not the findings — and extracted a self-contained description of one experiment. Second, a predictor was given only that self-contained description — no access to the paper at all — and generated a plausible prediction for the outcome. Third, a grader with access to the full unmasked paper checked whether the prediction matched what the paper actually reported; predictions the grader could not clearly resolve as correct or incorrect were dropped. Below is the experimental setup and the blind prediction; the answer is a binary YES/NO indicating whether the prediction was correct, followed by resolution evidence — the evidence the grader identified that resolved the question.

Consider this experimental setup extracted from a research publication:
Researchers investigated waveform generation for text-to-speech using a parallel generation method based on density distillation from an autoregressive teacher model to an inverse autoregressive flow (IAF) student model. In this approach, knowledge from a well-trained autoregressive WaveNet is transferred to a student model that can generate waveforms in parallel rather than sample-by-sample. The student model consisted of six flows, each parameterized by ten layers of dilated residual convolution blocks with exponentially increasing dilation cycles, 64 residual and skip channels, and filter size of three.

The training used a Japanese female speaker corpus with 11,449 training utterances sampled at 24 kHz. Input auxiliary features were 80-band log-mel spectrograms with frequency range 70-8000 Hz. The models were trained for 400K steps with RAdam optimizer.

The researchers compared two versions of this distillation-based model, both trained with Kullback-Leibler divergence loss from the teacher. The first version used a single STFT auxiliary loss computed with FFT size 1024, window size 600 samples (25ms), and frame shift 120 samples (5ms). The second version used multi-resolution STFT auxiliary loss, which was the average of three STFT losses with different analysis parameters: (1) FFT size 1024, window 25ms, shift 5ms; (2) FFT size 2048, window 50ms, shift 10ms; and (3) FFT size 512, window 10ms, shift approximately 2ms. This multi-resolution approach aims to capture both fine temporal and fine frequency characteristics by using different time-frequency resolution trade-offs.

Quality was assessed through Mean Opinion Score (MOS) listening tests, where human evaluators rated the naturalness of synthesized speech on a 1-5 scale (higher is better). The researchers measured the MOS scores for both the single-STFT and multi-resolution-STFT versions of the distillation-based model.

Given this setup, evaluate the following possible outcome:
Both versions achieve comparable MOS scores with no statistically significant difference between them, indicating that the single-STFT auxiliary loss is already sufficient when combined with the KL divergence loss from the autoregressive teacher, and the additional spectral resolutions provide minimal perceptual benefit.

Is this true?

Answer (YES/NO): NO